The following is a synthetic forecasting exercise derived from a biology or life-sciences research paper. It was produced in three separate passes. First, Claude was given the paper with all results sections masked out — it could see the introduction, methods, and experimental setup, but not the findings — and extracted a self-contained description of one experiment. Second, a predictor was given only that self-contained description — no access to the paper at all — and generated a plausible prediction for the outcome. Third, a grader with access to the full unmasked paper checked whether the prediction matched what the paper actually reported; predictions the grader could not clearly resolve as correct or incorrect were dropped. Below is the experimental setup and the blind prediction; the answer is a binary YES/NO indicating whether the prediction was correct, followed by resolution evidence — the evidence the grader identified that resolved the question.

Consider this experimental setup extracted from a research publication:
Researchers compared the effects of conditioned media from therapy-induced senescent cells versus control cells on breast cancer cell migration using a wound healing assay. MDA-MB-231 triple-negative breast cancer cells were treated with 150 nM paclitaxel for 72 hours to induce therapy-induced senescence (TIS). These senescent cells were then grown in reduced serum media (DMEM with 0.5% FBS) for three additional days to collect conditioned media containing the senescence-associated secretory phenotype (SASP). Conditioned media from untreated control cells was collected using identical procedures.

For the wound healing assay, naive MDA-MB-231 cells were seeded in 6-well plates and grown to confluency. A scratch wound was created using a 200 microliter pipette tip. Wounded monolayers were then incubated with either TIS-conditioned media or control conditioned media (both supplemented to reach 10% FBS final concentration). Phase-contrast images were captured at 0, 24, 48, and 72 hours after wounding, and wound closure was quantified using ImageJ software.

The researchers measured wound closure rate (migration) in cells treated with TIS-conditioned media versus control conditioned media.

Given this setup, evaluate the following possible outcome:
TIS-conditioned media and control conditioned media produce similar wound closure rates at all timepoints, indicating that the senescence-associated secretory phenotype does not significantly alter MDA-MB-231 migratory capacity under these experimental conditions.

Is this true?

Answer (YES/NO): NO